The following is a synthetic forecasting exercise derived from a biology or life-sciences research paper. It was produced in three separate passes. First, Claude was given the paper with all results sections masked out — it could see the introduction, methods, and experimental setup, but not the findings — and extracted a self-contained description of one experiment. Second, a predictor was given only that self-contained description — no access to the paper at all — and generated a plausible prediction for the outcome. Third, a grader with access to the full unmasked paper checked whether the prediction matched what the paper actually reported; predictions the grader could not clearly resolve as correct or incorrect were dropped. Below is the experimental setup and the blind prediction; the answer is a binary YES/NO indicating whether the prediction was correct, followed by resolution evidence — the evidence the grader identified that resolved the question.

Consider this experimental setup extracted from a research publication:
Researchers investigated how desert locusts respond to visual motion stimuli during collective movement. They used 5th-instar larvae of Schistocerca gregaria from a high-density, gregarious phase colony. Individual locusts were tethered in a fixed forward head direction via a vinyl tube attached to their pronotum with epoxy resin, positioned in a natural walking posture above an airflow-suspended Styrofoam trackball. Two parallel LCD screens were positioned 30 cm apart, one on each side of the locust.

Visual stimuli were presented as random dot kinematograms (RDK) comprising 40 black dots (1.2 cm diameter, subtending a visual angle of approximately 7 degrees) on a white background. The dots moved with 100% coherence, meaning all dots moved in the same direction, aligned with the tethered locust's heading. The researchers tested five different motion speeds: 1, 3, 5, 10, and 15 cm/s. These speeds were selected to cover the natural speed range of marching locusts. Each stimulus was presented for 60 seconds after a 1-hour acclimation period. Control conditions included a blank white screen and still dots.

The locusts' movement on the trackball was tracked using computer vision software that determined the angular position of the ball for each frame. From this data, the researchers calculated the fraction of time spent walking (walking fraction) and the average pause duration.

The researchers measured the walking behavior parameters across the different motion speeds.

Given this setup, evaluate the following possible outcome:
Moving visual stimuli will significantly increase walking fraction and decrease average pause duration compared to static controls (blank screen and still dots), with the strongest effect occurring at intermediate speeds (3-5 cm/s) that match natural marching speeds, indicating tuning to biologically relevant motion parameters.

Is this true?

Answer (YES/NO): NO